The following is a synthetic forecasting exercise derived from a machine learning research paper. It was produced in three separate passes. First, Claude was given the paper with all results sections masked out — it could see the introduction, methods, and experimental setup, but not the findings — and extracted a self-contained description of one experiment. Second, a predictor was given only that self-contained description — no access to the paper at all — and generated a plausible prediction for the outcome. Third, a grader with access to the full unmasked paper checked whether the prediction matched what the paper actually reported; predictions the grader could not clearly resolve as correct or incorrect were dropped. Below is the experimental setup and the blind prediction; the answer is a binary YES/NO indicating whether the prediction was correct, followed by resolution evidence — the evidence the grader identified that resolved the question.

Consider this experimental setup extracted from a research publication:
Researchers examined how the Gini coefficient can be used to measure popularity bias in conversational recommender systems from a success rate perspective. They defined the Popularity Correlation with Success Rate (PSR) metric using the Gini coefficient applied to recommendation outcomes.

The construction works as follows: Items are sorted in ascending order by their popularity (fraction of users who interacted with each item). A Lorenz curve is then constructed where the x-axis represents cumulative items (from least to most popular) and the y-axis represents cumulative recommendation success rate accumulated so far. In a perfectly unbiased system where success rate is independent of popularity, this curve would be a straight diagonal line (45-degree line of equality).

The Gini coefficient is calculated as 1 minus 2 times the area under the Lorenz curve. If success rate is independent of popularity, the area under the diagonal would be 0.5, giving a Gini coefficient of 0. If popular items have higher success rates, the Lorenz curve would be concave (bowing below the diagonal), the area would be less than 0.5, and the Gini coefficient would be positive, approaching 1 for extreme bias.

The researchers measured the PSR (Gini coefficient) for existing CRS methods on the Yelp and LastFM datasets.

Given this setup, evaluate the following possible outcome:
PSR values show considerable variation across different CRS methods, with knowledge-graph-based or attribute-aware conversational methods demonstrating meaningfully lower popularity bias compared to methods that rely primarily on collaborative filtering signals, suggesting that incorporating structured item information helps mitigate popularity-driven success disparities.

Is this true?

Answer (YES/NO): NO